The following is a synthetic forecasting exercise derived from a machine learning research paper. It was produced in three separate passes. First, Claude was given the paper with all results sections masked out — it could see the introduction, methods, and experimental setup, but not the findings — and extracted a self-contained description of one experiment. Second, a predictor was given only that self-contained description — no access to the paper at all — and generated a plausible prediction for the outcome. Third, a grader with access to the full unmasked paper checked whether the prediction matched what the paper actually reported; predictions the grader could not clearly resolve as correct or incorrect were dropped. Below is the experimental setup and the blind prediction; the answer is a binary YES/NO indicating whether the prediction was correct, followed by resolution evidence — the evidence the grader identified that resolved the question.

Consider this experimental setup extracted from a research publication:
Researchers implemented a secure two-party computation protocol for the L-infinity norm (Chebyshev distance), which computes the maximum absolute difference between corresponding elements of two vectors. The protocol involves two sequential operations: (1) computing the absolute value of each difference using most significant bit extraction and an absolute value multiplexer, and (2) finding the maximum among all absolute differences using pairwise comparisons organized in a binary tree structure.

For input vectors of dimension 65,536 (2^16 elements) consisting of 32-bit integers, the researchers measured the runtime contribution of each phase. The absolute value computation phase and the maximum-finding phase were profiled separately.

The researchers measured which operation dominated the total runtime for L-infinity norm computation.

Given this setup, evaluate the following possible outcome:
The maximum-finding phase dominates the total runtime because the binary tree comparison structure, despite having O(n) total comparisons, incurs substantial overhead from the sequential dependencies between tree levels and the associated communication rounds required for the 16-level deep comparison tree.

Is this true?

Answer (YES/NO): NO